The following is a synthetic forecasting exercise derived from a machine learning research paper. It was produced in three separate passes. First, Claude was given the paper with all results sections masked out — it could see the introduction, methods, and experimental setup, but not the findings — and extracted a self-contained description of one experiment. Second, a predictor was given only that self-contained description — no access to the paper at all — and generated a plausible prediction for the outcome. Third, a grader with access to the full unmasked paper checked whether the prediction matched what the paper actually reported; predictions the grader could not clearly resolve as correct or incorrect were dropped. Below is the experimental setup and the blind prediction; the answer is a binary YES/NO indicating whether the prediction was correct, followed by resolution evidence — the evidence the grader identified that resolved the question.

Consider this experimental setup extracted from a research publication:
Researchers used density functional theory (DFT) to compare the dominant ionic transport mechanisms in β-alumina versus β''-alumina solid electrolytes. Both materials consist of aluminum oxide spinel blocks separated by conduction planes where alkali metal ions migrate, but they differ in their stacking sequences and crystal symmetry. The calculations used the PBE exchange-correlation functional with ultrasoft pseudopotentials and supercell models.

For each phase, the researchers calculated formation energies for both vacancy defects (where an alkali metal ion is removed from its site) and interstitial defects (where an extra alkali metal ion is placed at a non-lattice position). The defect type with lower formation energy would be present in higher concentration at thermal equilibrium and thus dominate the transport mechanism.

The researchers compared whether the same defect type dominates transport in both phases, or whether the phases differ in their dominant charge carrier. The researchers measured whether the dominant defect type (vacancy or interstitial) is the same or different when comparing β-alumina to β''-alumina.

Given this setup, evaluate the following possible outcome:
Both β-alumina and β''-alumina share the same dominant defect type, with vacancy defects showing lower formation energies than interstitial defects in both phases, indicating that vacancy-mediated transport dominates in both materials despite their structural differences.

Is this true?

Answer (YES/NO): NO